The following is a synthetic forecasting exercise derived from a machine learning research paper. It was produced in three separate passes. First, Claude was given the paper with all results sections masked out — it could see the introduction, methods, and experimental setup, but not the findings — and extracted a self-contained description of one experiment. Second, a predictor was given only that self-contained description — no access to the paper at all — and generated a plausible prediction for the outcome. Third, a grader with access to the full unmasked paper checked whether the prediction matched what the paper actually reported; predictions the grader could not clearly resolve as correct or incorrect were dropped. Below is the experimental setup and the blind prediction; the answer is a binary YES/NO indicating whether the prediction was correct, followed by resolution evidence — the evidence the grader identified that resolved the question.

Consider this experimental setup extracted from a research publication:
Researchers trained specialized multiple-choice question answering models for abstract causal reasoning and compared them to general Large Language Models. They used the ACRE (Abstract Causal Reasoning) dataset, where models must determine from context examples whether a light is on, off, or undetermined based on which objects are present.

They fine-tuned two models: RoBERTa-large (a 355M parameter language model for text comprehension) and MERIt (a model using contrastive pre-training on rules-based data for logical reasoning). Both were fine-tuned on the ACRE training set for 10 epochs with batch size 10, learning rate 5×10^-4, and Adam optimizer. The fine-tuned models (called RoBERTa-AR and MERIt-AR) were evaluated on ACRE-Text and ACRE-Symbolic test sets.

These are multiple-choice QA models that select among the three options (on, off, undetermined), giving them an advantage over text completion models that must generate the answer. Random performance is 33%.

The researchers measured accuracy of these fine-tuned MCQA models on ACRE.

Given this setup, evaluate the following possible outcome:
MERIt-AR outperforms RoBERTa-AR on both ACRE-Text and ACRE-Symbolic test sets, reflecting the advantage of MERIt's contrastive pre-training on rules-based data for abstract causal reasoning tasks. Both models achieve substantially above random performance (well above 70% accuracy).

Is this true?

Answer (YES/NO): NO